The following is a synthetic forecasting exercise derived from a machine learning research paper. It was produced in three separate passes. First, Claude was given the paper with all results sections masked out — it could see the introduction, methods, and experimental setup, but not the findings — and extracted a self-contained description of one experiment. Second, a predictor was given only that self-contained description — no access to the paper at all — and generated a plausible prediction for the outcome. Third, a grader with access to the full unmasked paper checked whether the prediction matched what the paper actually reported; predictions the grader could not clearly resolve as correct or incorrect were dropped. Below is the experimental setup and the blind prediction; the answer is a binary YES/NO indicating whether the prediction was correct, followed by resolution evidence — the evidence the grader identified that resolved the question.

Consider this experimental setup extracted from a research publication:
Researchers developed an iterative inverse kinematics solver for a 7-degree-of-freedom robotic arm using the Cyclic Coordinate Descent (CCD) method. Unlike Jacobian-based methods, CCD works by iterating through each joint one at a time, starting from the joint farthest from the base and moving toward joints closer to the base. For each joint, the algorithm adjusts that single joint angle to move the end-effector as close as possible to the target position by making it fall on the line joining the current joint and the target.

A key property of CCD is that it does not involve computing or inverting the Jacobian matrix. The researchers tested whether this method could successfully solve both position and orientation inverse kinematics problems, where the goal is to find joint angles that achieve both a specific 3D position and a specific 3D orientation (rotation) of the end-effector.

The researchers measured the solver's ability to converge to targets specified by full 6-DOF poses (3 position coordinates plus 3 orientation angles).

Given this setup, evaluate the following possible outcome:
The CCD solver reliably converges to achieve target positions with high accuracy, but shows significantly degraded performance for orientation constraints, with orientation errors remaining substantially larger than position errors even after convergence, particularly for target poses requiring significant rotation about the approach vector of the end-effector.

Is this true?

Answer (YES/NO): NO